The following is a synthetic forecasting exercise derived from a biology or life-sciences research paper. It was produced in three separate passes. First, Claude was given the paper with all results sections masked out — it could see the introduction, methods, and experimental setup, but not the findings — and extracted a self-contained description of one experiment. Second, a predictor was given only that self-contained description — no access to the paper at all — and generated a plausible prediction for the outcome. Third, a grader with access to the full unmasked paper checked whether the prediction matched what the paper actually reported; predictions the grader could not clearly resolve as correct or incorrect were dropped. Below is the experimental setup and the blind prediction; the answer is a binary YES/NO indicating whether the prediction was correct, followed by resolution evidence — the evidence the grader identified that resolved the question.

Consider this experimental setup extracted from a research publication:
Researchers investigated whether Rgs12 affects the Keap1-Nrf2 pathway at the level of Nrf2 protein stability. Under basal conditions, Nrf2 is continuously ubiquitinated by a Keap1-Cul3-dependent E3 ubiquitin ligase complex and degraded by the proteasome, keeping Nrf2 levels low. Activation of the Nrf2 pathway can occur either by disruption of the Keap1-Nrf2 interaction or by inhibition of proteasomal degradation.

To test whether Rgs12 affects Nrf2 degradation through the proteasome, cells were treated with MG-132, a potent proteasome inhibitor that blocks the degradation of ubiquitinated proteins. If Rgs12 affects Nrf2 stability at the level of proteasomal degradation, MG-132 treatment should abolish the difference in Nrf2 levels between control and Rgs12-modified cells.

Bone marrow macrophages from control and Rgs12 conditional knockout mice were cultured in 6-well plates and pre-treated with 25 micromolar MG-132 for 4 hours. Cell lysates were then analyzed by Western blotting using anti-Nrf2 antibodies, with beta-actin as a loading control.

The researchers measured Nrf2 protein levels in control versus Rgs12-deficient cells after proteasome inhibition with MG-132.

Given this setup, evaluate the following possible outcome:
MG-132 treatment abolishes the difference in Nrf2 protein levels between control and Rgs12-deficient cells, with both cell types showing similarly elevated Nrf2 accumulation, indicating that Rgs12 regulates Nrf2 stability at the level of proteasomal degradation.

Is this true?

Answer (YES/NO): YES